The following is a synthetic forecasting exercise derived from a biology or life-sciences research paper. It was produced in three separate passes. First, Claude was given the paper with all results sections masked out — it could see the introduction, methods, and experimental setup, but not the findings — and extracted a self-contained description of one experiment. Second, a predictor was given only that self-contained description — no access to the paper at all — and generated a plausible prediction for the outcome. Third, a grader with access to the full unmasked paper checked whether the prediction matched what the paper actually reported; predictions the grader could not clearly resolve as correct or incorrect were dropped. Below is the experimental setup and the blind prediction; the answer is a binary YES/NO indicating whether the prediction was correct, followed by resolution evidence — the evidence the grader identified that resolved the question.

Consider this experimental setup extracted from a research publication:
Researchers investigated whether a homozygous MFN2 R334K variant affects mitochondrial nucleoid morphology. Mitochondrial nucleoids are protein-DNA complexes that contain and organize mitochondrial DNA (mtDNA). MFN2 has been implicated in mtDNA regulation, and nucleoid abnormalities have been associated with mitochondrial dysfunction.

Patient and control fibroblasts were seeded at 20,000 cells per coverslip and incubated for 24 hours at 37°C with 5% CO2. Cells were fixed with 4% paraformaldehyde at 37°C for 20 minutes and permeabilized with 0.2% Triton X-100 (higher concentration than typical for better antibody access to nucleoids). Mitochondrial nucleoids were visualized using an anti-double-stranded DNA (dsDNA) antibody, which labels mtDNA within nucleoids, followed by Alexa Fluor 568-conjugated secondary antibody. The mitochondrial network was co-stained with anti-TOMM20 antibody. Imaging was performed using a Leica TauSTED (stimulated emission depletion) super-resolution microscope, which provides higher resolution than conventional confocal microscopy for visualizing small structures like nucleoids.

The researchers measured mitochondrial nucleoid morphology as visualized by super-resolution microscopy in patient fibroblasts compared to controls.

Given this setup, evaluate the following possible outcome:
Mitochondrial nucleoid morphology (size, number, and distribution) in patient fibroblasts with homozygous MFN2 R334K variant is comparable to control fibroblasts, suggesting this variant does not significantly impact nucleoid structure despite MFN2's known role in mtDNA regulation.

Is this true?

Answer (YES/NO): NO